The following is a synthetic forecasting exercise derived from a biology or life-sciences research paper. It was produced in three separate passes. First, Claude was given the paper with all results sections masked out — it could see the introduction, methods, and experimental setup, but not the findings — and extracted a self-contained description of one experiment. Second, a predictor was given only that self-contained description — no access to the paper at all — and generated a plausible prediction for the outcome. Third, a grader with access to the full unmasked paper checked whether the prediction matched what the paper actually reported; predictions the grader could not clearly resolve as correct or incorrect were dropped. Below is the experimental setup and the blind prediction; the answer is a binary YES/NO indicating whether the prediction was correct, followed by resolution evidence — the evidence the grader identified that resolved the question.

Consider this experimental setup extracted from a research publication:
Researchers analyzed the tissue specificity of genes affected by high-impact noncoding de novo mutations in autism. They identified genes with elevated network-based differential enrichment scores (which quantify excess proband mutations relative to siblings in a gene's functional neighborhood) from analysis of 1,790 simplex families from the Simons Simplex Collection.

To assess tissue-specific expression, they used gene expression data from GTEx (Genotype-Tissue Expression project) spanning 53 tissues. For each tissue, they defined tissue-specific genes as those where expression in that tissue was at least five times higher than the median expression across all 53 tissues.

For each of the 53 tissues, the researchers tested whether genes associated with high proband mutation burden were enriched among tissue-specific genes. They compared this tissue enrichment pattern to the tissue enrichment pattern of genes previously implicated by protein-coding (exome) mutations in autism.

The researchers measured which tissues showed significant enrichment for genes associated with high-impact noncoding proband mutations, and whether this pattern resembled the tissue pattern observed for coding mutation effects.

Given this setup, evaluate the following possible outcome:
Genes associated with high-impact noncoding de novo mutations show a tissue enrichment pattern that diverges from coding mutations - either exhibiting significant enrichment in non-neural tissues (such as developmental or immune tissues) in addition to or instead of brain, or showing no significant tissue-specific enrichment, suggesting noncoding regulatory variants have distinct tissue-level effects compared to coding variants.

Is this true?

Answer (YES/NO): NO